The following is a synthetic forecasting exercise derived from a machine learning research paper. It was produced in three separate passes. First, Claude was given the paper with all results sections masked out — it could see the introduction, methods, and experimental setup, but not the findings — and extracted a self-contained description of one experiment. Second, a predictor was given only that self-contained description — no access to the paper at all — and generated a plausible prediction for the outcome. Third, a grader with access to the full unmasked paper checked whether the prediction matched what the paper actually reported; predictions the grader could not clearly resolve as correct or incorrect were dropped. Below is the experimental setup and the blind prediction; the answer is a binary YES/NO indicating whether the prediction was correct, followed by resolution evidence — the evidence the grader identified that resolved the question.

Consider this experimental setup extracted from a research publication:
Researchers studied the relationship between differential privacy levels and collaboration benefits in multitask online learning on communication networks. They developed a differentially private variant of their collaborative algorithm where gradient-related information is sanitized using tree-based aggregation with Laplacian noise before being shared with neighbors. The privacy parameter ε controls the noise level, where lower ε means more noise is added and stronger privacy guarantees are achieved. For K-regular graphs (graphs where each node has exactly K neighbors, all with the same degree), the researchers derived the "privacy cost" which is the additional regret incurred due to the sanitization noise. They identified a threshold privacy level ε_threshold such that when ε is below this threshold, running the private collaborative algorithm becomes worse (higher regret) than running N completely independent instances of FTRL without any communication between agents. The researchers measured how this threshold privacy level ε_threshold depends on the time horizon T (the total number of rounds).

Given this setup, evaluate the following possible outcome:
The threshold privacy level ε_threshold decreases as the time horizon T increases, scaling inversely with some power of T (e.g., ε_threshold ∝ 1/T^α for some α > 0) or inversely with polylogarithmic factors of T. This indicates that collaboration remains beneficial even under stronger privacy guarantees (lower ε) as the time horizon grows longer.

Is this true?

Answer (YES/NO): YES